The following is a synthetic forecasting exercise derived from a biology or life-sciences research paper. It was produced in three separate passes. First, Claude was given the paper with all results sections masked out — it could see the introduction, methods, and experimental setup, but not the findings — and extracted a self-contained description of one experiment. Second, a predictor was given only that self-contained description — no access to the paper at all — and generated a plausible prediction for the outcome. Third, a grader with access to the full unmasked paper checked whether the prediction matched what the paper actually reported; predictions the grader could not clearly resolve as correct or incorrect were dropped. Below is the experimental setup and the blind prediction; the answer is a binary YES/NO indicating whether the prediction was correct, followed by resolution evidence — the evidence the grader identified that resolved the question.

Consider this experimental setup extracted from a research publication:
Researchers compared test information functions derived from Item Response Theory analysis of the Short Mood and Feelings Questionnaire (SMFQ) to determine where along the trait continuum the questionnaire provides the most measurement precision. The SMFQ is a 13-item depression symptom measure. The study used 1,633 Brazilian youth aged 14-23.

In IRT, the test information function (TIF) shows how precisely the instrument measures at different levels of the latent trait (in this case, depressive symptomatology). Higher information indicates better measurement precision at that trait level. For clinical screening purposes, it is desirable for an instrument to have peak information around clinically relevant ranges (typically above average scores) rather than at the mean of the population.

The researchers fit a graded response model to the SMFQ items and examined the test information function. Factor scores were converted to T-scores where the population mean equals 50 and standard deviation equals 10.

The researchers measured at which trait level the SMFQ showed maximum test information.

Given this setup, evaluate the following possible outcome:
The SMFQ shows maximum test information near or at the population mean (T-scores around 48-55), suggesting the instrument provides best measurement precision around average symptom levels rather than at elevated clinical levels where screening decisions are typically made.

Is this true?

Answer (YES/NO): NO